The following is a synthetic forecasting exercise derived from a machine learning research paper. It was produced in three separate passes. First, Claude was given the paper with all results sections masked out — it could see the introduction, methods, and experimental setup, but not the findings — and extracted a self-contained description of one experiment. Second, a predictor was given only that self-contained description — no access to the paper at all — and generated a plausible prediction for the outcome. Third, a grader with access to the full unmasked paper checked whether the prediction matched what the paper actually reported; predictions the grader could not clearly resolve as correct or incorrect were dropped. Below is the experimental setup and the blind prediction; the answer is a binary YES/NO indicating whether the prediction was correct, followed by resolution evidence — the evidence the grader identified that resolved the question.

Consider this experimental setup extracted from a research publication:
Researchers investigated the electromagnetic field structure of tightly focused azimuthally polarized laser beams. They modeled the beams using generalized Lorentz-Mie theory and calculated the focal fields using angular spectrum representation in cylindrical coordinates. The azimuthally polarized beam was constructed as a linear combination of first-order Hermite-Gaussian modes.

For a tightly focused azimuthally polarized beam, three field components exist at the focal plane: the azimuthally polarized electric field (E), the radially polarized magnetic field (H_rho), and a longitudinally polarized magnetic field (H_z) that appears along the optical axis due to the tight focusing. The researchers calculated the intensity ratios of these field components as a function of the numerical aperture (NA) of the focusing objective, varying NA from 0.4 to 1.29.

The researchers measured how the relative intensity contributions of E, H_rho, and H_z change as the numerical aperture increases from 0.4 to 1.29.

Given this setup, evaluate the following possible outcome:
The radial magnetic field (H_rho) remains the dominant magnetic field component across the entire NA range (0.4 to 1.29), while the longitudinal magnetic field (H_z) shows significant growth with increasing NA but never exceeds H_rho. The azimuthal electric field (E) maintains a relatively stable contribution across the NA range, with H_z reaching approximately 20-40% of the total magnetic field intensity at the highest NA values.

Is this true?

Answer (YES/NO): NO